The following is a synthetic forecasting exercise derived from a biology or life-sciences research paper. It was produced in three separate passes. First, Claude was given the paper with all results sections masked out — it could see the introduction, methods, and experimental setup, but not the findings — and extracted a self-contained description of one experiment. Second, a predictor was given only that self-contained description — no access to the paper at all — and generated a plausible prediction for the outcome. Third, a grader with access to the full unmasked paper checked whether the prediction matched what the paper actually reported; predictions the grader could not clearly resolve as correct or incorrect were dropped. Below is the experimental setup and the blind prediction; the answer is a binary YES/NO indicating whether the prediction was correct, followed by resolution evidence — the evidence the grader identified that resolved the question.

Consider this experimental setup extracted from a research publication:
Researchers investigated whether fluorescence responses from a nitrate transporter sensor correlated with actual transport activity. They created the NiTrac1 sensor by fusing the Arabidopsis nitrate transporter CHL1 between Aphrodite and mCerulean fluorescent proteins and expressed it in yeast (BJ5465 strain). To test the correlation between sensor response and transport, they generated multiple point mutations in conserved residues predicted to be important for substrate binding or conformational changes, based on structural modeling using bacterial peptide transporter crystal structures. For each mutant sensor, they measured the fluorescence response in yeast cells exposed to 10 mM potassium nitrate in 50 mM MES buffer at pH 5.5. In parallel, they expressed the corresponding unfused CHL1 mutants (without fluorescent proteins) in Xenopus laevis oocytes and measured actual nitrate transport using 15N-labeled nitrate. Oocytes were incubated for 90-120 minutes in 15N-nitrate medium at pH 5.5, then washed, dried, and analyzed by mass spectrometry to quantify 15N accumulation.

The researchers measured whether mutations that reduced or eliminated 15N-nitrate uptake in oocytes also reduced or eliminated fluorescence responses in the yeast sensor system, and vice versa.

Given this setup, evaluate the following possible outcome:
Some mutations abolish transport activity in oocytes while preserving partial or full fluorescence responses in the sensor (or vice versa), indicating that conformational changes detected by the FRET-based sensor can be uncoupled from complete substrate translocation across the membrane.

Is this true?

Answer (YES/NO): YES